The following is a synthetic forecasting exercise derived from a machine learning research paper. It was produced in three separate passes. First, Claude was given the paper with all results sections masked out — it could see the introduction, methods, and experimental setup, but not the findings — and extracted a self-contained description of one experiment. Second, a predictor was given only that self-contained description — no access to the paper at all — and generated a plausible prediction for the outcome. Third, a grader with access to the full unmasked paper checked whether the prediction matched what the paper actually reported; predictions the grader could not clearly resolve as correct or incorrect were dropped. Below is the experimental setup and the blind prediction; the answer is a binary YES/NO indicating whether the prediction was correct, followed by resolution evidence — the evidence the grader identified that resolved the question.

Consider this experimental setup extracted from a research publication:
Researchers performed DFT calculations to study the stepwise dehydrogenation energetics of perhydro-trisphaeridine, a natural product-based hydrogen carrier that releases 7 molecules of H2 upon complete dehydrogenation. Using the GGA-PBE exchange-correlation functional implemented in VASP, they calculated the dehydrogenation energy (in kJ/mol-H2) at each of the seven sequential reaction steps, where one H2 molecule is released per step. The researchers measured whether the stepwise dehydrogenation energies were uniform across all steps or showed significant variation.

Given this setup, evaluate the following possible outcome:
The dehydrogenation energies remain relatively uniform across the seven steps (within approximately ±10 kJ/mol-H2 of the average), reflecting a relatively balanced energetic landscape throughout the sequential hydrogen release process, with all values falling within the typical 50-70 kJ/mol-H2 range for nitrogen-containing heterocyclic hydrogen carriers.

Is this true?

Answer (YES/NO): NO